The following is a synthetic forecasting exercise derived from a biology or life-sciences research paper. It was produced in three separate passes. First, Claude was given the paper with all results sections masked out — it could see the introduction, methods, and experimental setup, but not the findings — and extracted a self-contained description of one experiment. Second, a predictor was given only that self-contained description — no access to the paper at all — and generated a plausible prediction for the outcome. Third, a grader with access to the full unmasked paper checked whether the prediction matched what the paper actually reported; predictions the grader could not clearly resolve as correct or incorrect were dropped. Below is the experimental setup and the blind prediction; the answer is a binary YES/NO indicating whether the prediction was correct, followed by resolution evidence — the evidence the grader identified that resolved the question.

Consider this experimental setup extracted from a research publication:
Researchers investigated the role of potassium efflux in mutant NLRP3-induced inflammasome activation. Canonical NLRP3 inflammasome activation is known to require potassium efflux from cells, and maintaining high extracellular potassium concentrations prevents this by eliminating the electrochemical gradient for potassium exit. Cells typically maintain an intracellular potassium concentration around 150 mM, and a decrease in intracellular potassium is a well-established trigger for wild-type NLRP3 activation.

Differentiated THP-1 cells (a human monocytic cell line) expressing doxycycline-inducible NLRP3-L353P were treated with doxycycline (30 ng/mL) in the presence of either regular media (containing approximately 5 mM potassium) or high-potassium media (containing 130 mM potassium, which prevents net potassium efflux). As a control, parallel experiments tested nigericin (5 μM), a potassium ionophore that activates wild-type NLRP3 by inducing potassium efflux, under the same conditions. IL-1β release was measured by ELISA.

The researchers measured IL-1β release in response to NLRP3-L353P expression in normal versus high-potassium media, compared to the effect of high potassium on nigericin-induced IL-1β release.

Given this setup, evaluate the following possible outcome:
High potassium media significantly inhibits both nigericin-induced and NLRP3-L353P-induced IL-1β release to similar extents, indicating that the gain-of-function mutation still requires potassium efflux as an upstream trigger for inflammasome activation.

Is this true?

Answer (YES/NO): NO